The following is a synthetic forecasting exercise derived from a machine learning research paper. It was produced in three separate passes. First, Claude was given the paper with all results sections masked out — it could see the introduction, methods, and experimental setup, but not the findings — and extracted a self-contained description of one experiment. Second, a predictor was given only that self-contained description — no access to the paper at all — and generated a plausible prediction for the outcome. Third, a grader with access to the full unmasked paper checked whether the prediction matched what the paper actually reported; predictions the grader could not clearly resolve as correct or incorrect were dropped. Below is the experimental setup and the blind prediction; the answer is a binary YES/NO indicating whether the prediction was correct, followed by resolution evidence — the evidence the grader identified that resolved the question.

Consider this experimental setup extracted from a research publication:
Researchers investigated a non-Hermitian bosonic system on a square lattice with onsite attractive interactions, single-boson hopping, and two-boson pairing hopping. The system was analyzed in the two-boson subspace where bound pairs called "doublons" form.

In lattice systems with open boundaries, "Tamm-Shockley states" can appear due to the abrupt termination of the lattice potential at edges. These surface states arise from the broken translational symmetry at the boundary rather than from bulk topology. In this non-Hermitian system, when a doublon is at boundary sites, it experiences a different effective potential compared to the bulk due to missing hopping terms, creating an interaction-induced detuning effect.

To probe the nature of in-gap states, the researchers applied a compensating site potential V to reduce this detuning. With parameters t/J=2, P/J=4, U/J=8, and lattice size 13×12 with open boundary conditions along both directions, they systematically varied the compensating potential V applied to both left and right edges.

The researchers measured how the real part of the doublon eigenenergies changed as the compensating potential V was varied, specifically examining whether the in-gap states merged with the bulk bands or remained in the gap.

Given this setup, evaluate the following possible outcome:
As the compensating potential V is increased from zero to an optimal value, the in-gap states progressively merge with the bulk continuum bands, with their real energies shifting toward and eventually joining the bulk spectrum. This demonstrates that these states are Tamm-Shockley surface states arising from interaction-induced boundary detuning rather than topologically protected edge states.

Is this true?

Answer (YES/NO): NO